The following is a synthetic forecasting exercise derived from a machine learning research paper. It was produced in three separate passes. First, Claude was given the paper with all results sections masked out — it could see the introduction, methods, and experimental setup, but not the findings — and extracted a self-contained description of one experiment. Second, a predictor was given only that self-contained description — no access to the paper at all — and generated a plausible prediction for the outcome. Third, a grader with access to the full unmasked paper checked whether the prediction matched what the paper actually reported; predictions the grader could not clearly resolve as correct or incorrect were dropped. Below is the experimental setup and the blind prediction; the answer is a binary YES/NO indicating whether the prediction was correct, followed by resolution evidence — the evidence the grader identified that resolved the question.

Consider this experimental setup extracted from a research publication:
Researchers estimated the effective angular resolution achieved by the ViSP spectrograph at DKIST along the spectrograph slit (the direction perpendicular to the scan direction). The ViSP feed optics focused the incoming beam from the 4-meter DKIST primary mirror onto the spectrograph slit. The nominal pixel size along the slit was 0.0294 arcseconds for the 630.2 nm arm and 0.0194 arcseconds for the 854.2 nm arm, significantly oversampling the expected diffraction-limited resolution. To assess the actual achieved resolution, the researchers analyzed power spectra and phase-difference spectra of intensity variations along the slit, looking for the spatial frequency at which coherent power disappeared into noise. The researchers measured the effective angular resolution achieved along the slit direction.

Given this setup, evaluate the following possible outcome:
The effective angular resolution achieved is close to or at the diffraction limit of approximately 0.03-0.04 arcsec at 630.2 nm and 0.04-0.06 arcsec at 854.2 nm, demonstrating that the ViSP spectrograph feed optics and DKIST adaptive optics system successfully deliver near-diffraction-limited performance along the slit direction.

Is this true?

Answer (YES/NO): NO